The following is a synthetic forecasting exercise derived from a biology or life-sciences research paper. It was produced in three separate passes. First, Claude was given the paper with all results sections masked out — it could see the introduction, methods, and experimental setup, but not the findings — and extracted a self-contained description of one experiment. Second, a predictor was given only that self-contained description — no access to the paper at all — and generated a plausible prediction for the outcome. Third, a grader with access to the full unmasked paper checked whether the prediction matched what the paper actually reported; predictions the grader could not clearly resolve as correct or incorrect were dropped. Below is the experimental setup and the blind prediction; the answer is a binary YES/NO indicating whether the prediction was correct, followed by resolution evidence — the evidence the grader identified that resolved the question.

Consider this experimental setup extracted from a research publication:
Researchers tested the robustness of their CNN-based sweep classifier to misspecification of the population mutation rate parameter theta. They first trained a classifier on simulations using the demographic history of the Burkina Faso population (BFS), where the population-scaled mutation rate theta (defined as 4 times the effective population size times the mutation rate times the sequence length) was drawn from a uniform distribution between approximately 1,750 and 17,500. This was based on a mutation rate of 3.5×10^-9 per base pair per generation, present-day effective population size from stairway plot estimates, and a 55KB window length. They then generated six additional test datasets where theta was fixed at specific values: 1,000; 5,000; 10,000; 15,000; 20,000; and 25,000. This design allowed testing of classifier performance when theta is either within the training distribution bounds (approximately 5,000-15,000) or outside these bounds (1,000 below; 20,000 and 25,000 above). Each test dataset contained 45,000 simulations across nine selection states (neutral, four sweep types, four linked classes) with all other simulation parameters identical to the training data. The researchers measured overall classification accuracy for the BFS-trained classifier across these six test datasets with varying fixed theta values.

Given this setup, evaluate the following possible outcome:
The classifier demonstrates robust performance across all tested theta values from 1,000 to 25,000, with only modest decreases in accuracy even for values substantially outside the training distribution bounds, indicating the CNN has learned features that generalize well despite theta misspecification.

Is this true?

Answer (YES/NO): YES